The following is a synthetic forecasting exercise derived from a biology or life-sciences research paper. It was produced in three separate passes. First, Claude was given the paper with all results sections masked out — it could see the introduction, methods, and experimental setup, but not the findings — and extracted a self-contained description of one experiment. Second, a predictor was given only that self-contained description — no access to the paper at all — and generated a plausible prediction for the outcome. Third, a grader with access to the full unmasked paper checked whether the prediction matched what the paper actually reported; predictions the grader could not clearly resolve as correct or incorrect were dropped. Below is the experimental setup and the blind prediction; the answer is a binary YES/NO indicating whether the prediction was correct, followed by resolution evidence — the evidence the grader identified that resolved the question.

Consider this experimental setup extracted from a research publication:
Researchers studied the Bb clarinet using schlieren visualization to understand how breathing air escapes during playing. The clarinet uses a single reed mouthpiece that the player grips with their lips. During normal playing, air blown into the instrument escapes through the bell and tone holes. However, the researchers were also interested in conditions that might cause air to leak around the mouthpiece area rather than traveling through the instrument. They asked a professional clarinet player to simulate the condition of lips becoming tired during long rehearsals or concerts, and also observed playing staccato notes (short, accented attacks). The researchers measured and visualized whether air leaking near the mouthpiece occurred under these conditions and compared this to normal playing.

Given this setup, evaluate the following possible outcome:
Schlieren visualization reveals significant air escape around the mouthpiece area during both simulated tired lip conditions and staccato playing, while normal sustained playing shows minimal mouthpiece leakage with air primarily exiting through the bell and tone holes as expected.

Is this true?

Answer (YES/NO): YES